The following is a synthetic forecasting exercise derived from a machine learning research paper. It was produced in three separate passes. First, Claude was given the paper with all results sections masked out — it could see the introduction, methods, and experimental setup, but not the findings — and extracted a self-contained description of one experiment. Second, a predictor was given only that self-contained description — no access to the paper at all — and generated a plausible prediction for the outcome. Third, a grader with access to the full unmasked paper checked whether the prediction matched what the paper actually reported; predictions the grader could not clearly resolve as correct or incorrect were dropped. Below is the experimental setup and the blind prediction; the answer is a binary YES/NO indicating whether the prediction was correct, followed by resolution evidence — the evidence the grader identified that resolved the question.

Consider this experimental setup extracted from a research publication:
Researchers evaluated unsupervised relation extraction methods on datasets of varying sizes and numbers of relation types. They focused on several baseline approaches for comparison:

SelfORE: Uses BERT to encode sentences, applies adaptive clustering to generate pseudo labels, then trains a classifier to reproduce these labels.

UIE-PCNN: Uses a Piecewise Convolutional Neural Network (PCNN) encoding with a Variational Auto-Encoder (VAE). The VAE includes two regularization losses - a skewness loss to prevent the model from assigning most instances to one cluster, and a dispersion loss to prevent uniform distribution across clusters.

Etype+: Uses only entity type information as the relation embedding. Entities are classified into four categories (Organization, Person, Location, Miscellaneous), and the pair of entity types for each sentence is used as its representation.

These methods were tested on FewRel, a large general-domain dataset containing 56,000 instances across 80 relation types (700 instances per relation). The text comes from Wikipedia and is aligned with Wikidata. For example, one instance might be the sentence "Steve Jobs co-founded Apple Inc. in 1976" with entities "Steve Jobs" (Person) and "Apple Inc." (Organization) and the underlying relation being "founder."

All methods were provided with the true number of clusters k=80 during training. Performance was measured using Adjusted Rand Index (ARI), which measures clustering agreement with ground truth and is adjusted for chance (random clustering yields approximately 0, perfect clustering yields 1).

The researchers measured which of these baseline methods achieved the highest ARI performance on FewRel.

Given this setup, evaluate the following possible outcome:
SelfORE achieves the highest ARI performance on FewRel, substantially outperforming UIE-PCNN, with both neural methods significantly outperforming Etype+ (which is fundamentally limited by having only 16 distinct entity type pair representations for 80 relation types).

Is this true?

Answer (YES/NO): NO